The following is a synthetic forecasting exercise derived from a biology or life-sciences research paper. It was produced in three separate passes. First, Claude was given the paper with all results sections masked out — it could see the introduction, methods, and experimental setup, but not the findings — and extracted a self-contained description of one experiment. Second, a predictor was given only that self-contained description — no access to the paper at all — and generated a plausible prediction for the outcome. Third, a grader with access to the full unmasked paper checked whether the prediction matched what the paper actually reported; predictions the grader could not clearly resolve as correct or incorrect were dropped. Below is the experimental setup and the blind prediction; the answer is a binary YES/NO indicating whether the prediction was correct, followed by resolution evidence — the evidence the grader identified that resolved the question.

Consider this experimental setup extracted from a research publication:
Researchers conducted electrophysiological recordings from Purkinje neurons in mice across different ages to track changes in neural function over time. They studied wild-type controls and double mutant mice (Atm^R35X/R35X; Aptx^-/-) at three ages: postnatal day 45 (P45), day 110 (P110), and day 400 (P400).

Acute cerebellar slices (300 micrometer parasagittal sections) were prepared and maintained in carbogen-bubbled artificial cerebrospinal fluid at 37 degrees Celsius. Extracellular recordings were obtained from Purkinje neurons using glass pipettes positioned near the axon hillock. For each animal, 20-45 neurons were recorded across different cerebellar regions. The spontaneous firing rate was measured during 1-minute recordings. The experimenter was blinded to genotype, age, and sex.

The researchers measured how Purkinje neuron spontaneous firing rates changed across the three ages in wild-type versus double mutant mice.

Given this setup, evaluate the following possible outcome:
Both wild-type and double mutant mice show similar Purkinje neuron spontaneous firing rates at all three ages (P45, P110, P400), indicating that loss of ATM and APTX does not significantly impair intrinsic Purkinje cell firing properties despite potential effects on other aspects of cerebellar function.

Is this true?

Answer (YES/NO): NO